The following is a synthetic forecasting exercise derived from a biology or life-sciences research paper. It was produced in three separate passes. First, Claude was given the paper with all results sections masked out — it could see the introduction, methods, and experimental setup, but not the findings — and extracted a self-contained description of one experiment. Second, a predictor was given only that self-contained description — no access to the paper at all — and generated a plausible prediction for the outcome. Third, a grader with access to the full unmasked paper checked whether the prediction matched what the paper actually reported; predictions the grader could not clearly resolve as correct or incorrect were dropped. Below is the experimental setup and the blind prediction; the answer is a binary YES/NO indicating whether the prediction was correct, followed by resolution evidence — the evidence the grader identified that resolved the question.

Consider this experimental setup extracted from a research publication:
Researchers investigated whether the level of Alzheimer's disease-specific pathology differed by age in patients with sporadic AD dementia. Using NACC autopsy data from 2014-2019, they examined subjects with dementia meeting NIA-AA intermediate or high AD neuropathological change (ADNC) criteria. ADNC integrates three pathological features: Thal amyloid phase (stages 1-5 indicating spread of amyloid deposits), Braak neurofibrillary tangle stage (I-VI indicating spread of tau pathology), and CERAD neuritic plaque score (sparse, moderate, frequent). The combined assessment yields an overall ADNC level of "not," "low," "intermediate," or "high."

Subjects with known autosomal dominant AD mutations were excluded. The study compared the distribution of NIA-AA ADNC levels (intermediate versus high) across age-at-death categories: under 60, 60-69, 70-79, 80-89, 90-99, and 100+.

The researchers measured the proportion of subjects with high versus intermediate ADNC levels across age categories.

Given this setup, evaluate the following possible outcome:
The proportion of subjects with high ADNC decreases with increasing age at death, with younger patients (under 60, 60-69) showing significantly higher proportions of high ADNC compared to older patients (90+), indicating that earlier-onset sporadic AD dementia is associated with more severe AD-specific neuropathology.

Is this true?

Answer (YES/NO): YES